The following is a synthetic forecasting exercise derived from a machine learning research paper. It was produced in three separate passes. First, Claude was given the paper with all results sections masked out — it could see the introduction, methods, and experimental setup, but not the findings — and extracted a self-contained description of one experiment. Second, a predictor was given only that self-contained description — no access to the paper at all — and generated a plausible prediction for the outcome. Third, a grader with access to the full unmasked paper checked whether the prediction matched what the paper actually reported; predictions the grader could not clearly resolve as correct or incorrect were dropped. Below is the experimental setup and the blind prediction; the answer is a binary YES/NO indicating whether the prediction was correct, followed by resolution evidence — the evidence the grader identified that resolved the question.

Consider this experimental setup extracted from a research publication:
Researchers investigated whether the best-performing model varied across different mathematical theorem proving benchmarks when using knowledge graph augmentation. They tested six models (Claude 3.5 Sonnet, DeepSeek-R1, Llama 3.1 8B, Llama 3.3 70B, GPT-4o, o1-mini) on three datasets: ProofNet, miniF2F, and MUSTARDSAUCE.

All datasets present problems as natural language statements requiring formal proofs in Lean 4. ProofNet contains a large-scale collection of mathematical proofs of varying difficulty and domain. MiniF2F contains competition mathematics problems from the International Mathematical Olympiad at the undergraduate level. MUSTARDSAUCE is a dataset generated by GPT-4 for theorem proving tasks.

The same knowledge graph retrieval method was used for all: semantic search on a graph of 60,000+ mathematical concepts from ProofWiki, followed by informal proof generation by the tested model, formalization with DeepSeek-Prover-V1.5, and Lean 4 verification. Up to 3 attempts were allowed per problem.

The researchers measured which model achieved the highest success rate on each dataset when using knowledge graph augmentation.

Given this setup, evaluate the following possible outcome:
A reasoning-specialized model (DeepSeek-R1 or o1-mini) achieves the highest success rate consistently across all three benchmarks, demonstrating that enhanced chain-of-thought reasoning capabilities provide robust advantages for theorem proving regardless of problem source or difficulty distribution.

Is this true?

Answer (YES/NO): NO